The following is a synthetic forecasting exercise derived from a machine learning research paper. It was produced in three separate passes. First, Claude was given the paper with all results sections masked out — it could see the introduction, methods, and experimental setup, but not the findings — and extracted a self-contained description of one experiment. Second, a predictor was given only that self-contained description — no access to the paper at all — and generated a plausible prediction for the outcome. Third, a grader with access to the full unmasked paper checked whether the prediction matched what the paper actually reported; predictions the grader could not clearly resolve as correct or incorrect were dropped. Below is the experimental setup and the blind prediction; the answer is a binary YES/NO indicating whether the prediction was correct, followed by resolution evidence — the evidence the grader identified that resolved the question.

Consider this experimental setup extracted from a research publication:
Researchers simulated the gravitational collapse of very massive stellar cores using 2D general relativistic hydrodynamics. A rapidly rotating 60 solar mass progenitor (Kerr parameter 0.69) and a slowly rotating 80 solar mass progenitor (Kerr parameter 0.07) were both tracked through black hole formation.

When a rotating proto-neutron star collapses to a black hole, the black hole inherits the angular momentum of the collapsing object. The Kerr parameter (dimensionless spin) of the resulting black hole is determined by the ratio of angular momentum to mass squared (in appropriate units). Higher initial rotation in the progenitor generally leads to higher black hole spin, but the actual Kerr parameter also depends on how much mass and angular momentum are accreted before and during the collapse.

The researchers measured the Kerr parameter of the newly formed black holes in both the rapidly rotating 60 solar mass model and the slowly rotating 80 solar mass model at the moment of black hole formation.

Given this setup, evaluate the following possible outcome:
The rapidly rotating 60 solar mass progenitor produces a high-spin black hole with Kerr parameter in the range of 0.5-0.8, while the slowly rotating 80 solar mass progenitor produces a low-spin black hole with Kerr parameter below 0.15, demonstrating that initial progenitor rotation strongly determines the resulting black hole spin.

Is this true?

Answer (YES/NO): YES